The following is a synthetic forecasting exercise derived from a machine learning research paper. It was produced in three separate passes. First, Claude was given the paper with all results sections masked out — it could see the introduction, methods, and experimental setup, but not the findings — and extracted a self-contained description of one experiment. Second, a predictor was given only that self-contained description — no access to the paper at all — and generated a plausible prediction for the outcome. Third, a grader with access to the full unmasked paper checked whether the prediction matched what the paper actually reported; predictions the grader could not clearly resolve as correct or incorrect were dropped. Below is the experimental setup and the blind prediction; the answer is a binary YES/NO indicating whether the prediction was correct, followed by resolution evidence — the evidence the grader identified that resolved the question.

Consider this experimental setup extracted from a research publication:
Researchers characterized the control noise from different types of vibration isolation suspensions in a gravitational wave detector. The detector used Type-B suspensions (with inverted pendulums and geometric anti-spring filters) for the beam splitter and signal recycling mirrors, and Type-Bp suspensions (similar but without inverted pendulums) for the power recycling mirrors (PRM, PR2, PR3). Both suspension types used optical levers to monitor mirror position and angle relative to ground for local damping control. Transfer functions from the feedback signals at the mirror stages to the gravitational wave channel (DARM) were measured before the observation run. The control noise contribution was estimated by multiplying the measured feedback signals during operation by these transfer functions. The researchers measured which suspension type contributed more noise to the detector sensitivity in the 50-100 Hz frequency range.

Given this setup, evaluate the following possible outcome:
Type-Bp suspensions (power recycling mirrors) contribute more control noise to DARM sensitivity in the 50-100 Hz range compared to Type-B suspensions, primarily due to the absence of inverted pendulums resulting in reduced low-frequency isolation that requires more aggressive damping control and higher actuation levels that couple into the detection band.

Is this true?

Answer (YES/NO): YES